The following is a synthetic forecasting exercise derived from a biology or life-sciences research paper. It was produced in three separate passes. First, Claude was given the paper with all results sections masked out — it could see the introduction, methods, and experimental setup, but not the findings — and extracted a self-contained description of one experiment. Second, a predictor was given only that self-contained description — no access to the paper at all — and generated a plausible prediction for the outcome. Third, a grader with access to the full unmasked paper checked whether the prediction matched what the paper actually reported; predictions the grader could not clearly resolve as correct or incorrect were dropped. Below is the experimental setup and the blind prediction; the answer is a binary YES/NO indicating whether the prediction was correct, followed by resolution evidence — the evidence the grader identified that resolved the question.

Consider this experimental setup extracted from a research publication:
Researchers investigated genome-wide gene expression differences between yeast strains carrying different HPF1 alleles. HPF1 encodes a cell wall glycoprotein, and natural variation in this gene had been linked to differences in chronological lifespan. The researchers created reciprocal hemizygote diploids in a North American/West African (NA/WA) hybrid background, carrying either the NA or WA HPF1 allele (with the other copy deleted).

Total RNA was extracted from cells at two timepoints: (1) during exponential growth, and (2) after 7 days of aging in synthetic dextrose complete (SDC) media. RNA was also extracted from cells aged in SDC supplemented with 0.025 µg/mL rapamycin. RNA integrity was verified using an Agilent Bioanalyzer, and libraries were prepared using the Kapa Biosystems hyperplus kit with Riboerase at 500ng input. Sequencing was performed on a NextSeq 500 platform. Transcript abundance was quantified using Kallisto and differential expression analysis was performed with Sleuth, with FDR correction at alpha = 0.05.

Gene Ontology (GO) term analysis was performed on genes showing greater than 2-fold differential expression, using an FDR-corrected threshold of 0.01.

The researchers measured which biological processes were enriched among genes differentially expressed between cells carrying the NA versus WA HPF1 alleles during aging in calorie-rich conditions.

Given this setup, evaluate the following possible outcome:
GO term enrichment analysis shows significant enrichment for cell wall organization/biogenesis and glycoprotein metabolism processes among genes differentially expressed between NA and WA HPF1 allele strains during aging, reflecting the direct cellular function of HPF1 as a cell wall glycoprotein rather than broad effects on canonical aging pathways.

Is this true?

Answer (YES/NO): NO